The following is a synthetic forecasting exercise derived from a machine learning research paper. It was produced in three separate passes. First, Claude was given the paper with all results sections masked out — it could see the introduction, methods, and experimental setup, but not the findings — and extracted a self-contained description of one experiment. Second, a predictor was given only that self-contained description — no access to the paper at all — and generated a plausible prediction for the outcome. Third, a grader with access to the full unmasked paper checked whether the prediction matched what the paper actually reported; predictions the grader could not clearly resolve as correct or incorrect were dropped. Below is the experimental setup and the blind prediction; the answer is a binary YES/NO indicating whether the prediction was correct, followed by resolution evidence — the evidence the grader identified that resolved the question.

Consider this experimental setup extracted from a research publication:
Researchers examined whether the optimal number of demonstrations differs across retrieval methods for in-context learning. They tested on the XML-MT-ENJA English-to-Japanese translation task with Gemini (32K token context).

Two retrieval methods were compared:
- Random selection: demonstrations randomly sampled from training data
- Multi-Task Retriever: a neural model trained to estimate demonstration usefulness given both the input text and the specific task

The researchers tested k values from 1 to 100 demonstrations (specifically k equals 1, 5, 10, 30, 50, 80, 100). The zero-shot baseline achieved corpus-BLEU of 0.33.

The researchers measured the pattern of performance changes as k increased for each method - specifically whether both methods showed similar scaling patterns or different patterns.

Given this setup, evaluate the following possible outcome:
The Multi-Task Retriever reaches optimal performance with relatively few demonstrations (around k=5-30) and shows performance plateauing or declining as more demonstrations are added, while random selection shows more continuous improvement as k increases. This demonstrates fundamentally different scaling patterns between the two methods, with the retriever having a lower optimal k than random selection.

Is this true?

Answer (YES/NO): NO